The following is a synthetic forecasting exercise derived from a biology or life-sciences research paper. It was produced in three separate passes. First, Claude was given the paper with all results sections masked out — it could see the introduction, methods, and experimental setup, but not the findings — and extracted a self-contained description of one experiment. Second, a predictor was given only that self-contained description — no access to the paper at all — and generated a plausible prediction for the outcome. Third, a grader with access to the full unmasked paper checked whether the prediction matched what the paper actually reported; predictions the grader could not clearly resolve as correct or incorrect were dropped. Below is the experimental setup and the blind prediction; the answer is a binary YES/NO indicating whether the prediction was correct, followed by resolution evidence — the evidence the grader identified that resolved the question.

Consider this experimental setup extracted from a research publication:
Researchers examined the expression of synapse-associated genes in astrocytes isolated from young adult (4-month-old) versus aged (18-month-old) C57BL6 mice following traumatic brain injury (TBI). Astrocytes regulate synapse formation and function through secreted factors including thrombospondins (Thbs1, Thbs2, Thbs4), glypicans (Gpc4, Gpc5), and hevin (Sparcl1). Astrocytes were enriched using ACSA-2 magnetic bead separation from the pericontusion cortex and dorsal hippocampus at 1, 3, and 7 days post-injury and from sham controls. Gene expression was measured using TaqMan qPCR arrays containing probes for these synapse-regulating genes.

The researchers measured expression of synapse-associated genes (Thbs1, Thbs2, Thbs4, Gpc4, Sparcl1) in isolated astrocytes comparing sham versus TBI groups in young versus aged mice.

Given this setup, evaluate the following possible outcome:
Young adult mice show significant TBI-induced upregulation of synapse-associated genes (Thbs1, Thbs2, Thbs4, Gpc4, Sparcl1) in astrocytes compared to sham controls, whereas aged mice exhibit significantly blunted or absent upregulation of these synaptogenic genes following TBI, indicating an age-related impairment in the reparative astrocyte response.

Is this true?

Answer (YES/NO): NO